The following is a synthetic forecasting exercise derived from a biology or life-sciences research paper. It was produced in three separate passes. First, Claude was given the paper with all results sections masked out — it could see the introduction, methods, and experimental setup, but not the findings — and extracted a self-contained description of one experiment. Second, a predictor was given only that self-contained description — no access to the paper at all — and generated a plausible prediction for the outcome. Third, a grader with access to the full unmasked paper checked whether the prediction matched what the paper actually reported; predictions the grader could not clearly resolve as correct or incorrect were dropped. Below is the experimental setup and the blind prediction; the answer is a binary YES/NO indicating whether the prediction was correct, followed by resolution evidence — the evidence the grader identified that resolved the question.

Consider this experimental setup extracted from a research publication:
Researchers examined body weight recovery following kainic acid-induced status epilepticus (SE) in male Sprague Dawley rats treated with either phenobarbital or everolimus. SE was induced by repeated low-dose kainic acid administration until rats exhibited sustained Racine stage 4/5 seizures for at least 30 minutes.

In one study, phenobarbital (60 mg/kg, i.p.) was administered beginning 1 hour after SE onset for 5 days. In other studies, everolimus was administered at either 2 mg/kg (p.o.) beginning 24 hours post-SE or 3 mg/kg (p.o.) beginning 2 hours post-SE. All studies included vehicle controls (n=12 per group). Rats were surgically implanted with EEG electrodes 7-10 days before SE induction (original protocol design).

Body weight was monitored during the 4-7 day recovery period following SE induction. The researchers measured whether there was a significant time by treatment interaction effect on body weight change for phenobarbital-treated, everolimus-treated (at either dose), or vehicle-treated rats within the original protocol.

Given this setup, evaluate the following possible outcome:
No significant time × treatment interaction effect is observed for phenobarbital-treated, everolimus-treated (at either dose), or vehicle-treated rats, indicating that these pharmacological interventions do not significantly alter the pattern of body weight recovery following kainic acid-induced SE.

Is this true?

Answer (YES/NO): YES